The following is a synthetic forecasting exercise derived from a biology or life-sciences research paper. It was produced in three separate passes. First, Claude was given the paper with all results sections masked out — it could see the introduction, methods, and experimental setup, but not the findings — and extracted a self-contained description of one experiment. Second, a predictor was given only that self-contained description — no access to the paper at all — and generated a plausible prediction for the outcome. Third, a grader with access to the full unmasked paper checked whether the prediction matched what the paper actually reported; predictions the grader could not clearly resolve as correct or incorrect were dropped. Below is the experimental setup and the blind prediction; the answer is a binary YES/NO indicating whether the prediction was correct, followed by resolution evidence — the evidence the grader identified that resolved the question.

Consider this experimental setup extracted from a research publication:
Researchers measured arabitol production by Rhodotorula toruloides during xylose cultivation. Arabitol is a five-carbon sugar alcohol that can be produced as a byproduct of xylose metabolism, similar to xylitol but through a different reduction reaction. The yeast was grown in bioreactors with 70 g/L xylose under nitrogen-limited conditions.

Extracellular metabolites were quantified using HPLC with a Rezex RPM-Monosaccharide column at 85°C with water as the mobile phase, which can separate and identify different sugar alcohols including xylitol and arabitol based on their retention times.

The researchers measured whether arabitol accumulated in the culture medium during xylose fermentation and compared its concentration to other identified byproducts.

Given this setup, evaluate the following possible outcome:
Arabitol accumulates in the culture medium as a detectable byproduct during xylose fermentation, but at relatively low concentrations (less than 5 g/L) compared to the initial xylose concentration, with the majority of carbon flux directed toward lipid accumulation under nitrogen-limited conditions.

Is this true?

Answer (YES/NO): NO